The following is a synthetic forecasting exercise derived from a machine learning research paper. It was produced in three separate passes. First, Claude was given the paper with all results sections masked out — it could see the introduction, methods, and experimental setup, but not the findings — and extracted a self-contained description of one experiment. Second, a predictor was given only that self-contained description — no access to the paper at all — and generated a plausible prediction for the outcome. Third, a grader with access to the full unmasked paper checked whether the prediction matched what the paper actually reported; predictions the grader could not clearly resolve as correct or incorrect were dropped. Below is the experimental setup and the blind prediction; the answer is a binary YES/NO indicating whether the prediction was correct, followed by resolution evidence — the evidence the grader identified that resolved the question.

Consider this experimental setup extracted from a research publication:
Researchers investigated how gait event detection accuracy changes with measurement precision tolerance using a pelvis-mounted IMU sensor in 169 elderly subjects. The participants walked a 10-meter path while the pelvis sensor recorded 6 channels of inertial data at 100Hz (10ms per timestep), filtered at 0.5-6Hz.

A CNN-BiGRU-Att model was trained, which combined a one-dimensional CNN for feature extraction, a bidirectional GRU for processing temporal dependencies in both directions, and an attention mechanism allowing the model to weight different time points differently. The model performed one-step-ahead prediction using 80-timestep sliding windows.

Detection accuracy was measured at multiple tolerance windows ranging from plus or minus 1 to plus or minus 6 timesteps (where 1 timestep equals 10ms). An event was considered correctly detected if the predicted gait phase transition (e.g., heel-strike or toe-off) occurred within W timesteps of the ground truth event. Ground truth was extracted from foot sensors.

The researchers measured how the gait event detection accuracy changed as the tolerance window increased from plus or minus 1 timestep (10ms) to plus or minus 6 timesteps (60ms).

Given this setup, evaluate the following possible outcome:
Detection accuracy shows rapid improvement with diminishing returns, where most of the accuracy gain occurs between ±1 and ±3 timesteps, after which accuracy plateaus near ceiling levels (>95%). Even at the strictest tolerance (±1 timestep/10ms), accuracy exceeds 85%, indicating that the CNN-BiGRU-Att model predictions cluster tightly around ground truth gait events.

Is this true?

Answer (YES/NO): YES